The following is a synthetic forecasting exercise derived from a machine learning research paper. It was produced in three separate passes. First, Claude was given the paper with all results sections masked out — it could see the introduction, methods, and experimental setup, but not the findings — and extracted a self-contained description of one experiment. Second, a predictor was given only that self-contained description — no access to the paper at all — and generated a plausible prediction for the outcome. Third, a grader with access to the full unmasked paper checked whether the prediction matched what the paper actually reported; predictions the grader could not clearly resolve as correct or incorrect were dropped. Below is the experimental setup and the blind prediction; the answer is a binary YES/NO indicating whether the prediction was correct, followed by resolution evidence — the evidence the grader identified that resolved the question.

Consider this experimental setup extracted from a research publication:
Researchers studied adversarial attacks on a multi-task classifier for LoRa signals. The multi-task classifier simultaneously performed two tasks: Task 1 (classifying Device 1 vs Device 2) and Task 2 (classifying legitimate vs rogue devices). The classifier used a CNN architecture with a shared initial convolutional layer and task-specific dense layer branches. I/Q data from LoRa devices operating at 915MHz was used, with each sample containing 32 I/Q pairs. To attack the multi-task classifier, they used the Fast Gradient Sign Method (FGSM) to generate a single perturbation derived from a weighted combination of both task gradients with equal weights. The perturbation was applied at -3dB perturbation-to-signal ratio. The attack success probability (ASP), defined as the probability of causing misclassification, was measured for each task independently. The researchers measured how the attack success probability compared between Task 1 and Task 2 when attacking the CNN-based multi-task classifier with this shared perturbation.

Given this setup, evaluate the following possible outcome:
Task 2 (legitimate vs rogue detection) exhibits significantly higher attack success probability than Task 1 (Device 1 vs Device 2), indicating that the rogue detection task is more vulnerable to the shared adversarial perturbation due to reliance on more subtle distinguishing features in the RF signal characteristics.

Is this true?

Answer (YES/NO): NO